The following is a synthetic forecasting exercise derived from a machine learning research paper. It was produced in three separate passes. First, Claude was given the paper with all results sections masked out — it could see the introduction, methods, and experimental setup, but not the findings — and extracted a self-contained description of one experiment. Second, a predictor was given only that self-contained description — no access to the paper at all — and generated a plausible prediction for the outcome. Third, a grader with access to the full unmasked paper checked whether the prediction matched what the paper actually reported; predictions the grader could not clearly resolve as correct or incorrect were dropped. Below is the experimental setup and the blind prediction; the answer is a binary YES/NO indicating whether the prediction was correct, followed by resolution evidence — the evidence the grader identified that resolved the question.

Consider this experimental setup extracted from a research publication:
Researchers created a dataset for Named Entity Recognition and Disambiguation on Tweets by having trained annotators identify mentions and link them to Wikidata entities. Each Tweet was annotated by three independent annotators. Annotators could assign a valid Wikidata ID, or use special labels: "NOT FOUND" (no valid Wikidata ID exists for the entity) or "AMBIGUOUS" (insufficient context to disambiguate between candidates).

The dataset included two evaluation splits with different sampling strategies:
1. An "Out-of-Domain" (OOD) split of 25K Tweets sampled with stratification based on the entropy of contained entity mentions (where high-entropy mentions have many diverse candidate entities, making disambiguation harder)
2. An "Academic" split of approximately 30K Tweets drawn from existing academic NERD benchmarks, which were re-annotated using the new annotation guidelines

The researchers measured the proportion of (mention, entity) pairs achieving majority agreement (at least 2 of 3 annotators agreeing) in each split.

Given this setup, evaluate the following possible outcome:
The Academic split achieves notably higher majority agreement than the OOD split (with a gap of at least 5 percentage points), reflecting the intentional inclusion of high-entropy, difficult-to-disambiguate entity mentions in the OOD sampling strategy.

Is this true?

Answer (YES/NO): YES